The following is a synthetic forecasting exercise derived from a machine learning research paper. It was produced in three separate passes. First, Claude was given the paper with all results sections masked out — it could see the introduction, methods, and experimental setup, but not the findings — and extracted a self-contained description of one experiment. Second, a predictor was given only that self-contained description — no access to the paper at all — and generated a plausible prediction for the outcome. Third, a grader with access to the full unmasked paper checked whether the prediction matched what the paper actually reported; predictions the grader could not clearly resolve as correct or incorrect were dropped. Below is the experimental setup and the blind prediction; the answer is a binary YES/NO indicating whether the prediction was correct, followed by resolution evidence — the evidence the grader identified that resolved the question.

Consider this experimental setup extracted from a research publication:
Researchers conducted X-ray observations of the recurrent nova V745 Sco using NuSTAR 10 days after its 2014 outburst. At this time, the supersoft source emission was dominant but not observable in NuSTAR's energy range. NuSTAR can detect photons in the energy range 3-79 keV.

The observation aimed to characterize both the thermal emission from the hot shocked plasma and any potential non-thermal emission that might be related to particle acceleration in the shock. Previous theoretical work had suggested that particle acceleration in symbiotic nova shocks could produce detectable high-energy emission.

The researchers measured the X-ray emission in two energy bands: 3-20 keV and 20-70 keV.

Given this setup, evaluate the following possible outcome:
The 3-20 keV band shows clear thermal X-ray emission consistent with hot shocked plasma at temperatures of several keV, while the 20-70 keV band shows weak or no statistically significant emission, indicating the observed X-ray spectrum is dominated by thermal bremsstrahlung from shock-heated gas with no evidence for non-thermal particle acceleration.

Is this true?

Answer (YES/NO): YES